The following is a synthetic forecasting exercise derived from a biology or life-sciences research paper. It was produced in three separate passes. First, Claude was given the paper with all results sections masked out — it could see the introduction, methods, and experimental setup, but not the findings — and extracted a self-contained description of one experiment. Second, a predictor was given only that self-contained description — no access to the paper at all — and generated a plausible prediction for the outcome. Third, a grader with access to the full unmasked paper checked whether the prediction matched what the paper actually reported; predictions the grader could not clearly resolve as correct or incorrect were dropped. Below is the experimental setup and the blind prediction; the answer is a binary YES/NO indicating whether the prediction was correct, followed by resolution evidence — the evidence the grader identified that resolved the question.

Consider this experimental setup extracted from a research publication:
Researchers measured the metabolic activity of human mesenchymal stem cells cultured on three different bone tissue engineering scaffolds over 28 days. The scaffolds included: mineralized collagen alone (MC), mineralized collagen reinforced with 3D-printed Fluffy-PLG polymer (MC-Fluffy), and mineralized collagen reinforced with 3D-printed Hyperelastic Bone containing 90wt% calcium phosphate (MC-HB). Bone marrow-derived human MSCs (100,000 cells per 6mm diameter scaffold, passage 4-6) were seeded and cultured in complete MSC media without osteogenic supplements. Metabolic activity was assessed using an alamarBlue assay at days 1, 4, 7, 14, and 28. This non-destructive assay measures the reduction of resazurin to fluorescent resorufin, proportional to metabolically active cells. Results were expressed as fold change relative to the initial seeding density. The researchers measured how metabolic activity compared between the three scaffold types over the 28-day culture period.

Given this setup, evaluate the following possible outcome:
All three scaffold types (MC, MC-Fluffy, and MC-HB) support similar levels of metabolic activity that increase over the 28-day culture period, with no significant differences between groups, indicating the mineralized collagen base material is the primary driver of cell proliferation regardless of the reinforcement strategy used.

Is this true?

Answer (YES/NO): NO